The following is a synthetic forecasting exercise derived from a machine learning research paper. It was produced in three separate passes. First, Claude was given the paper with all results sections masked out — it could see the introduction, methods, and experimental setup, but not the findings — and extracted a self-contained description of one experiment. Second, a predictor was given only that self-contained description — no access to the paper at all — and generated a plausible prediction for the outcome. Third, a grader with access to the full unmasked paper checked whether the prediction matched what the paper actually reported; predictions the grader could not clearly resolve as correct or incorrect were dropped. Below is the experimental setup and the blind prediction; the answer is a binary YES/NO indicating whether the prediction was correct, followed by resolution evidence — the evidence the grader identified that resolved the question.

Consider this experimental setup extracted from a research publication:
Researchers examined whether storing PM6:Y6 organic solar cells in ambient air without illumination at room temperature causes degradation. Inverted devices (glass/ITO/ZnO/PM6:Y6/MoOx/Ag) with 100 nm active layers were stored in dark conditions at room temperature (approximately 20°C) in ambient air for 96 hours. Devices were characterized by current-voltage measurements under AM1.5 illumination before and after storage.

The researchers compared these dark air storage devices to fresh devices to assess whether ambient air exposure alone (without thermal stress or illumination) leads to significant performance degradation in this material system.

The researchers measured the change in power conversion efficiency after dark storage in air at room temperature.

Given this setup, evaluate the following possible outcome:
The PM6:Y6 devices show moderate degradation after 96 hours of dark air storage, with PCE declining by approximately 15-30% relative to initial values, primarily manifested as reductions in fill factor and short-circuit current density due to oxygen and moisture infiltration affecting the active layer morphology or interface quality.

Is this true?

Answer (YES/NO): NO